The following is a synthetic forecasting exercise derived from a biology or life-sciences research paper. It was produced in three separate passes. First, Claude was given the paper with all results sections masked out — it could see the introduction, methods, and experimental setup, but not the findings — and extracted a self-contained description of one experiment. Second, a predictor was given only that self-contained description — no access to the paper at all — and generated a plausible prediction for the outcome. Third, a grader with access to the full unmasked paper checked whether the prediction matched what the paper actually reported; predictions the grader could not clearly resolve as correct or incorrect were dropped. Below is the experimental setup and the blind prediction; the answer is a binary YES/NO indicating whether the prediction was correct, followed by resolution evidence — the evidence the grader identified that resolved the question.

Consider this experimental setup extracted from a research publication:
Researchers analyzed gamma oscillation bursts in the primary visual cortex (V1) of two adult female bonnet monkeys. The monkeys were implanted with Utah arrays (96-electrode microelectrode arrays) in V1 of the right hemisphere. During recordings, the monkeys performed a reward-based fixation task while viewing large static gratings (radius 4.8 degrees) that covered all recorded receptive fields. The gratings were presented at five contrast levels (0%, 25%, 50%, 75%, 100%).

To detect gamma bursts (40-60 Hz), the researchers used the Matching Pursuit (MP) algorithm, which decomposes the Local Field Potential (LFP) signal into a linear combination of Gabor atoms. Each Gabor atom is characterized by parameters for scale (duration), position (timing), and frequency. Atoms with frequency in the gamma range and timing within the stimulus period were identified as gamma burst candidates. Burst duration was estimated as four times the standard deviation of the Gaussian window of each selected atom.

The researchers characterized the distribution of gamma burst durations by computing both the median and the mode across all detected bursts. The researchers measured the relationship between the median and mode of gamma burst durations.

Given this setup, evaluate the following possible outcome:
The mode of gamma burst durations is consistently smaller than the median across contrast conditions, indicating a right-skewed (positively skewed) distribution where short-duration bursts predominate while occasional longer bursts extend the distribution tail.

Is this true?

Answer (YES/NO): YES